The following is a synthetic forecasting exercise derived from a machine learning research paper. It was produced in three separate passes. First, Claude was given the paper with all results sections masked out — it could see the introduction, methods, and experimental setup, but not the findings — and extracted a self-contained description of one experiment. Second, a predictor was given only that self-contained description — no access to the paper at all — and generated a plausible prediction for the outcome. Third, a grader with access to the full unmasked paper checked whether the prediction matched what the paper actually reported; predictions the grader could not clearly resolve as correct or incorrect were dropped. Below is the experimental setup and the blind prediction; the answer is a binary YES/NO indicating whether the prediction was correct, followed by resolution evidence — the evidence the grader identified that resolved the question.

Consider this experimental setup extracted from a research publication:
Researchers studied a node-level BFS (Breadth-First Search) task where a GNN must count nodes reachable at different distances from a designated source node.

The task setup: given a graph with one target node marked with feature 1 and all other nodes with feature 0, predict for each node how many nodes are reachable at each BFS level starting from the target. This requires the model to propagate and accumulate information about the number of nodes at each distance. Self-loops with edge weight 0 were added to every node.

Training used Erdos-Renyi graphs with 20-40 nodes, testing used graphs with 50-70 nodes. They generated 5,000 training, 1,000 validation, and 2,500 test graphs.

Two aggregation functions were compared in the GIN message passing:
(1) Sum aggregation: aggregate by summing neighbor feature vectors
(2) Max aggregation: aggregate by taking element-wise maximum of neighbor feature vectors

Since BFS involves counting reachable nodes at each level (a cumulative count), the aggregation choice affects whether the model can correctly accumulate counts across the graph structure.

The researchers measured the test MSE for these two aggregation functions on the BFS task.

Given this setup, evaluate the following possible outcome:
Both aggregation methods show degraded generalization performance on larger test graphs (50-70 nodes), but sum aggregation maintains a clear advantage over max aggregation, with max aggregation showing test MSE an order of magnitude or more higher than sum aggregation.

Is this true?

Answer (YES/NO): NO